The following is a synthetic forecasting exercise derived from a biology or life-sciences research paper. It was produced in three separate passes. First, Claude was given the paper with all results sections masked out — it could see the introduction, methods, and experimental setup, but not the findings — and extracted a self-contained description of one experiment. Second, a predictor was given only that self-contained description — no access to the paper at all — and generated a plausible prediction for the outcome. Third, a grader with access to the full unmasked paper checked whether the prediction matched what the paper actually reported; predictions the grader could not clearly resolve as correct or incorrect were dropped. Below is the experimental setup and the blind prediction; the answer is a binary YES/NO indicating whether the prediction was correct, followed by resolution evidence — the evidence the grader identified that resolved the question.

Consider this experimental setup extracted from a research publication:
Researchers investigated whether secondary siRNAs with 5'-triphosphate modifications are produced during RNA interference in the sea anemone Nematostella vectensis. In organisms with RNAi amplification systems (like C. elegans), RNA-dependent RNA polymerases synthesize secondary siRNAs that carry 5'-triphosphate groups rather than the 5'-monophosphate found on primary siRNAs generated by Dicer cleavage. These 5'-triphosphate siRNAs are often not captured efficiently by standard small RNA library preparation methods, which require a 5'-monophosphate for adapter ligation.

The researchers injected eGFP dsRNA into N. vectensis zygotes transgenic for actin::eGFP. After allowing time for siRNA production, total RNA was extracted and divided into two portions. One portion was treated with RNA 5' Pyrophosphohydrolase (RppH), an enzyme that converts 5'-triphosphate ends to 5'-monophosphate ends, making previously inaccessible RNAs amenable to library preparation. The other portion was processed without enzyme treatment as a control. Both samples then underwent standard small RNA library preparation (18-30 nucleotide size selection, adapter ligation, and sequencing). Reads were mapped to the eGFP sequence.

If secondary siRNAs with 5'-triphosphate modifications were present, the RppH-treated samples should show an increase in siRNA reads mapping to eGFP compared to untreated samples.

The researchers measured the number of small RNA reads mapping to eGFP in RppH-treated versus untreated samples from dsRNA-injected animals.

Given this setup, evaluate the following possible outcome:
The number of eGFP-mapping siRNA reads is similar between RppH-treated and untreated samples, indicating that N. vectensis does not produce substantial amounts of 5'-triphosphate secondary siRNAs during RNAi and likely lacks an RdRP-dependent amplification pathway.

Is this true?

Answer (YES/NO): YES